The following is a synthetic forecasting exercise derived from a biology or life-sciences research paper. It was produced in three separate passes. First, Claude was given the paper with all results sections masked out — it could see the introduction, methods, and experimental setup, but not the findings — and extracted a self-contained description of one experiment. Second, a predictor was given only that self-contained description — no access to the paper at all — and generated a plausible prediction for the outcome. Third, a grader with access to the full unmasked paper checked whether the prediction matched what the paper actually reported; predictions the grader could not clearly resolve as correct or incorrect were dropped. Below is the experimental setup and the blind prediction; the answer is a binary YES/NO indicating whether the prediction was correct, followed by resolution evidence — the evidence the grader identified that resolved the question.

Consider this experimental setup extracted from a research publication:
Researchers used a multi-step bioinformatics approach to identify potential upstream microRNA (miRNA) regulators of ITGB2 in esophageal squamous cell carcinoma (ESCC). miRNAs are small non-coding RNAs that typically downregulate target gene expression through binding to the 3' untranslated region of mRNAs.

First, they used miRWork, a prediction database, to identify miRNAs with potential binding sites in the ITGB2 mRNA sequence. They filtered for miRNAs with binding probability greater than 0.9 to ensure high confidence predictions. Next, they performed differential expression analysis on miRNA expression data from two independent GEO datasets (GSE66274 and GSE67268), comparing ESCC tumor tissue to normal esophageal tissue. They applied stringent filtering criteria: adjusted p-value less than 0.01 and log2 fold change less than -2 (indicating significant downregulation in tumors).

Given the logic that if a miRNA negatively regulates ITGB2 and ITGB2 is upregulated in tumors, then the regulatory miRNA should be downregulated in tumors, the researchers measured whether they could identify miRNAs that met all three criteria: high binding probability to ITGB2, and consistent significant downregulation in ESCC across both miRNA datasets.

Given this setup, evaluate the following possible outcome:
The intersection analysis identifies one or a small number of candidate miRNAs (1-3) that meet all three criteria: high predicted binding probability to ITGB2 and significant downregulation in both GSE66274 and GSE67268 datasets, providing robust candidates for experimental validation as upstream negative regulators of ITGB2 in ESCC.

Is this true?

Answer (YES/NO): YES